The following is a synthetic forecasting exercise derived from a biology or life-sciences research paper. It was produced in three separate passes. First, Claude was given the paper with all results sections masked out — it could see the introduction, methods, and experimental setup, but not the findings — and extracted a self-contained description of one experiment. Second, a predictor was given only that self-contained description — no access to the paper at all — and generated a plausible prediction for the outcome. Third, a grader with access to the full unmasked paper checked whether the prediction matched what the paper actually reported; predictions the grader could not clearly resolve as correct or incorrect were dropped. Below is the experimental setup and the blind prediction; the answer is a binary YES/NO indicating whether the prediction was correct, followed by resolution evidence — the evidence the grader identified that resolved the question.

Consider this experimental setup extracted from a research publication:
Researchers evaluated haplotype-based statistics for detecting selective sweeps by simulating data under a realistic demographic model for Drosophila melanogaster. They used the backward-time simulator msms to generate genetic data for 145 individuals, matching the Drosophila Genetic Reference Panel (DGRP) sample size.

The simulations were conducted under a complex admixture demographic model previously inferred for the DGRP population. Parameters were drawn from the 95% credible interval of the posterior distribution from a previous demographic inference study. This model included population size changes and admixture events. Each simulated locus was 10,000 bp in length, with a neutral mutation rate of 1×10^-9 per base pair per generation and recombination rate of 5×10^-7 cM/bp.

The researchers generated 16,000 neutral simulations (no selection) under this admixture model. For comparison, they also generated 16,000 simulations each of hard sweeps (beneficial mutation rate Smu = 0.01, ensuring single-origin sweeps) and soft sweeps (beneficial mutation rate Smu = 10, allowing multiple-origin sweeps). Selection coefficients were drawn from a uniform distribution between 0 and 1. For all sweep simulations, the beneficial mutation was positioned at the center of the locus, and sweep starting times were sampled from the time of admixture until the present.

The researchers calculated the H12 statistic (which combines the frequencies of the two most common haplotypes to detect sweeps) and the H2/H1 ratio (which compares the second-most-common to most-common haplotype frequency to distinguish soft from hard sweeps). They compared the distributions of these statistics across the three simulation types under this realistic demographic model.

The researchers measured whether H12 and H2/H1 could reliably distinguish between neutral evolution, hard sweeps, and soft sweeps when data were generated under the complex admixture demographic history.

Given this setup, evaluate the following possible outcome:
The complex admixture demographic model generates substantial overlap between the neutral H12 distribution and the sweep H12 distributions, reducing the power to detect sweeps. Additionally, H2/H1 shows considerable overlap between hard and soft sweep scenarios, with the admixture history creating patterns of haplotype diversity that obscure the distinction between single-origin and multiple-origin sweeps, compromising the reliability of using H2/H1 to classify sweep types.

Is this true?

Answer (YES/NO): YES